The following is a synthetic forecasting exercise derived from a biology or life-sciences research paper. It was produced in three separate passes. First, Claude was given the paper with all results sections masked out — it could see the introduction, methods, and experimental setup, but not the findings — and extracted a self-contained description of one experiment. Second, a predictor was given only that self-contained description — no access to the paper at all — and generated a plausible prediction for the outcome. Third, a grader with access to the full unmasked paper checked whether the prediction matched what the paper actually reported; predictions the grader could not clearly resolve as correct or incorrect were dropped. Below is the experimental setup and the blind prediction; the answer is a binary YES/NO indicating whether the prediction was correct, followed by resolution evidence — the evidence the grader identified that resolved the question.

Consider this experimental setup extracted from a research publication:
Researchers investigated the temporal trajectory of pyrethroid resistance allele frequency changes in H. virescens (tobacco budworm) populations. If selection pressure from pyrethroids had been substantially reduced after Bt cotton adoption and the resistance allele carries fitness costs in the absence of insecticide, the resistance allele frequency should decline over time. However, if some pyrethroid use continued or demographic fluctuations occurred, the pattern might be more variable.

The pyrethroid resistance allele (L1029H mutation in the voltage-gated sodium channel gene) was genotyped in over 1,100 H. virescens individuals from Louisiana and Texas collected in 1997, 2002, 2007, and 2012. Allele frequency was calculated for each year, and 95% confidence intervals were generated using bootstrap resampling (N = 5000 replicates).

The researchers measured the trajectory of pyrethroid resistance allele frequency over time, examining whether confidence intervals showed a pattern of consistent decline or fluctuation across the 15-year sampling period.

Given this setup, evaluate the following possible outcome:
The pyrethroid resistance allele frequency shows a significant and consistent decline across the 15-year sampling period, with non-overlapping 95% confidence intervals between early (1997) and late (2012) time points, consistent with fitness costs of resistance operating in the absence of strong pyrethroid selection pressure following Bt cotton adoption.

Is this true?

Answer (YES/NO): NO